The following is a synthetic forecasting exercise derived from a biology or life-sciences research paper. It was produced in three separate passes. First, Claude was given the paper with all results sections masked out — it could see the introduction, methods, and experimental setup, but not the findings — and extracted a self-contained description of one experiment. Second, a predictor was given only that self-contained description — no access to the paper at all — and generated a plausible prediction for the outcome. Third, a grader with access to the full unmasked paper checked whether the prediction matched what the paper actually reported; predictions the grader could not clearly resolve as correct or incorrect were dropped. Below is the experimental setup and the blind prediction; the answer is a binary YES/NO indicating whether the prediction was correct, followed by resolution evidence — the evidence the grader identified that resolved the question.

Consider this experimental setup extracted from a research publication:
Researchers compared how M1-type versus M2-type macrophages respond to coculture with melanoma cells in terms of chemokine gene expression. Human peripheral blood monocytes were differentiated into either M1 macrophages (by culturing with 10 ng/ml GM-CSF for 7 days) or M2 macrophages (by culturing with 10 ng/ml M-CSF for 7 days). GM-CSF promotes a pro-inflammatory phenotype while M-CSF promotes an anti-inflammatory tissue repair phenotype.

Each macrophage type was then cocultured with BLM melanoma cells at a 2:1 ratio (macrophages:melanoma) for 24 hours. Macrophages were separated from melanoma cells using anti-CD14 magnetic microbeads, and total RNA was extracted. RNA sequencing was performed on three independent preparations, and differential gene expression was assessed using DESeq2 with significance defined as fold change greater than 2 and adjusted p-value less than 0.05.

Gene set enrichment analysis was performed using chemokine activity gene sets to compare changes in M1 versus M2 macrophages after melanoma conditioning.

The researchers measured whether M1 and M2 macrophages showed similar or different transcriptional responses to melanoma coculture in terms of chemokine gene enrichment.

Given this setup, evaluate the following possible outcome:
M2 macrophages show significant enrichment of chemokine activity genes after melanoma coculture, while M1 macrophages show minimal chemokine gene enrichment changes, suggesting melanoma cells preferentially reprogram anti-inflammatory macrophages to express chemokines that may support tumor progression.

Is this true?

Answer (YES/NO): NO